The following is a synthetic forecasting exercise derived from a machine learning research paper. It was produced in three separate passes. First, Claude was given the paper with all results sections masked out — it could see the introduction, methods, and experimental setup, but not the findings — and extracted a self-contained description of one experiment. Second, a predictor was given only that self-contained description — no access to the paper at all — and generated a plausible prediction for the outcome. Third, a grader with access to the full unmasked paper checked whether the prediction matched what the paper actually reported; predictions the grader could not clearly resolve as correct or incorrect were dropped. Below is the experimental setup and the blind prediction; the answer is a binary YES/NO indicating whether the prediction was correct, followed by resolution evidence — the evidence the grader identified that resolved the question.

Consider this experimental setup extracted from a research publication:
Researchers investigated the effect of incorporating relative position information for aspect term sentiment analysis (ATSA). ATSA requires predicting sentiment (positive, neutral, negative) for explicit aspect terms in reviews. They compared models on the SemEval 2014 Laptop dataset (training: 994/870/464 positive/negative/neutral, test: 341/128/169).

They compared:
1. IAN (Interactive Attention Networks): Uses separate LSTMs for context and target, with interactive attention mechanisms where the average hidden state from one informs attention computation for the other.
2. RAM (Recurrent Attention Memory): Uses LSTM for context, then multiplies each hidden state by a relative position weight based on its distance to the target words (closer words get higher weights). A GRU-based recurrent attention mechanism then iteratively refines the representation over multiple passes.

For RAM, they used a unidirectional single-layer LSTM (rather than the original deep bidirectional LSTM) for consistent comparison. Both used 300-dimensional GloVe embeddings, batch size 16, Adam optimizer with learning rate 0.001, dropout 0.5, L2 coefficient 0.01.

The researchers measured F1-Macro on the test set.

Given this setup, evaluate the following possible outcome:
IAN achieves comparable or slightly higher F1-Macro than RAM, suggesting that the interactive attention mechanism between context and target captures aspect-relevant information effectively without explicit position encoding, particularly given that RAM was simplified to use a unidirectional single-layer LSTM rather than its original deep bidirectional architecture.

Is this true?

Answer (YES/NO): NO